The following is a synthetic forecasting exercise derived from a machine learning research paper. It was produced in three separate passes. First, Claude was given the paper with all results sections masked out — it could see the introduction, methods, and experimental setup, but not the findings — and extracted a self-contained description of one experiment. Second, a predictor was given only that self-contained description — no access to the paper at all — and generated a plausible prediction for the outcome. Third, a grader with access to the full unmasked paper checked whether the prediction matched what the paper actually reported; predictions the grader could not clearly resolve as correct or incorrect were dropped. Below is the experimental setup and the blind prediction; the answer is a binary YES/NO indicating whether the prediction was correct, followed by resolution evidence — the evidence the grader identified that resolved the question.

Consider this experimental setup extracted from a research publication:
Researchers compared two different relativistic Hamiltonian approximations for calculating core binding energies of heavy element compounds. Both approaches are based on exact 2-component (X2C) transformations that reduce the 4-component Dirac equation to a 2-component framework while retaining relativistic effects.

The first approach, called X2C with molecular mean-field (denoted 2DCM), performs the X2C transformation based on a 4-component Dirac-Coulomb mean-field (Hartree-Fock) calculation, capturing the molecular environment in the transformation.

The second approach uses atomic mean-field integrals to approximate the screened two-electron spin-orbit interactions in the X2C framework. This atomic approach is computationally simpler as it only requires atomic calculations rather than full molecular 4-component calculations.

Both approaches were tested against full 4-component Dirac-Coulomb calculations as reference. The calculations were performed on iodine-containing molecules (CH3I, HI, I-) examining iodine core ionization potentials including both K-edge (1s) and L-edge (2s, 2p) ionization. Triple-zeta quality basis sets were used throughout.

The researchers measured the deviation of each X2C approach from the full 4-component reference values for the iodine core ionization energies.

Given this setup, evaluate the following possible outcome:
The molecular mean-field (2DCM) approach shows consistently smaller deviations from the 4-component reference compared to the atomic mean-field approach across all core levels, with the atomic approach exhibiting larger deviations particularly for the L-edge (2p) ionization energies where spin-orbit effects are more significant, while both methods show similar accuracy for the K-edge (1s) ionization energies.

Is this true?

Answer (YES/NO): NO